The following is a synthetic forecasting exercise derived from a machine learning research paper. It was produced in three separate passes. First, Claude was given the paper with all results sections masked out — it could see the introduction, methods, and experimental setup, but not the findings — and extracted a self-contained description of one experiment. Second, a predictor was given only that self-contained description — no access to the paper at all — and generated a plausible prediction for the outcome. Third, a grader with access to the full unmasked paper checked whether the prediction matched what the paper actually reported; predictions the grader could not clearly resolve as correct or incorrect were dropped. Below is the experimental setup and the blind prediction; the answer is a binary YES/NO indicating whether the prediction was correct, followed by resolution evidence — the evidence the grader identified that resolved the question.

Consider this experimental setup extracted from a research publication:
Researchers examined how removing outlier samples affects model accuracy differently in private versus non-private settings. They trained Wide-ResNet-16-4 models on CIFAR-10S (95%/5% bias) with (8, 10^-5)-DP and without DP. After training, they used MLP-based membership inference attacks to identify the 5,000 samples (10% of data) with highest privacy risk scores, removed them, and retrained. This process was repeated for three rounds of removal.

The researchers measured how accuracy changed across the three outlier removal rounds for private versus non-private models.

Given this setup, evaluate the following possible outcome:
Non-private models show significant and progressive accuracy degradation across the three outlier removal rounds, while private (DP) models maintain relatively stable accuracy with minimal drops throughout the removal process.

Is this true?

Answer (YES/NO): NO